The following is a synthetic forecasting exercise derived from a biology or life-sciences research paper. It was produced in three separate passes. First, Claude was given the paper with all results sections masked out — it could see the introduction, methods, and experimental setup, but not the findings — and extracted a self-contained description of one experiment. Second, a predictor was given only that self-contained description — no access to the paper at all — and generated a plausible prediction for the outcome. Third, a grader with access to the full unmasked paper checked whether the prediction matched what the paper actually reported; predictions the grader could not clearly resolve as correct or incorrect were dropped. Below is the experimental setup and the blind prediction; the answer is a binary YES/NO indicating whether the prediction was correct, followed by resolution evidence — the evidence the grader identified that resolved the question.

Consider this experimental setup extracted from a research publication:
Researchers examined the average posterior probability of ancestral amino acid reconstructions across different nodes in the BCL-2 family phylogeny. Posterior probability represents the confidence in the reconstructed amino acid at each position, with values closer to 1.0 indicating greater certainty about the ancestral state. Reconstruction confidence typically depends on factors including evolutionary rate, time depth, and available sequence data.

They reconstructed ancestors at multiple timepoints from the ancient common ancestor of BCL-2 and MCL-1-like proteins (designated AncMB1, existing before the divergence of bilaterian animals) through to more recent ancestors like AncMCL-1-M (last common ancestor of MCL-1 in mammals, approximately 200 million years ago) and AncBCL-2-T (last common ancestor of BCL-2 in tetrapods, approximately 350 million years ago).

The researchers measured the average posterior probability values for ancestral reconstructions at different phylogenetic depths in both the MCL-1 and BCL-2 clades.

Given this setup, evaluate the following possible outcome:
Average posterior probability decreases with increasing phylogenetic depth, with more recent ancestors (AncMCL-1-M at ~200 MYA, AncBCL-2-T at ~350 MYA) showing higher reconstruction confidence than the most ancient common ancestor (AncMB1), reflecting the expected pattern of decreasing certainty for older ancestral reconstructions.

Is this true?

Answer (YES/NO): YES